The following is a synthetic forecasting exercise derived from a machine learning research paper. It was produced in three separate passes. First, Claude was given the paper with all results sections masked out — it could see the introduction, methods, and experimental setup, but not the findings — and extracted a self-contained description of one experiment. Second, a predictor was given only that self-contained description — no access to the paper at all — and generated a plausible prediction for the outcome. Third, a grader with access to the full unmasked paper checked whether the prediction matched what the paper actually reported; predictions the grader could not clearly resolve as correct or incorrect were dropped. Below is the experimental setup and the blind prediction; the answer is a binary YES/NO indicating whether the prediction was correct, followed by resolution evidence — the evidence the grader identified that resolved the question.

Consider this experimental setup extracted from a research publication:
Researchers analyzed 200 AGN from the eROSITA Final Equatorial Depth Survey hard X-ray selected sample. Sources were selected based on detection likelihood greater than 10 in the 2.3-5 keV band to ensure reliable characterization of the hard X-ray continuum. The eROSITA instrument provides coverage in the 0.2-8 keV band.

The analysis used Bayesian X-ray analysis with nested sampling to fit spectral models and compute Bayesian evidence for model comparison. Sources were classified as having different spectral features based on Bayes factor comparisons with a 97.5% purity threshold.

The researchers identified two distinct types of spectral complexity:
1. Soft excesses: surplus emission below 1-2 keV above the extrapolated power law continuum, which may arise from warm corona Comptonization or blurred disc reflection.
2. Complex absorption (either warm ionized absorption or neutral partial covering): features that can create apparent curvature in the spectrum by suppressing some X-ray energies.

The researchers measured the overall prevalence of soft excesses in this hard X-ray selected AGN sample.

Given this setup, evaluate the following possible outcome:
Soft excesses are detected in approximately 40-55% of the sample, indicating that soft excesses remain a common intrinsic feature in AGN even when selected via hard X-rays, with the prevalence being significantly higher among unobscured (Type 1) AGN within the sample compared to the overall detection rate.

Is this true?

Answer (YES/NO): NO